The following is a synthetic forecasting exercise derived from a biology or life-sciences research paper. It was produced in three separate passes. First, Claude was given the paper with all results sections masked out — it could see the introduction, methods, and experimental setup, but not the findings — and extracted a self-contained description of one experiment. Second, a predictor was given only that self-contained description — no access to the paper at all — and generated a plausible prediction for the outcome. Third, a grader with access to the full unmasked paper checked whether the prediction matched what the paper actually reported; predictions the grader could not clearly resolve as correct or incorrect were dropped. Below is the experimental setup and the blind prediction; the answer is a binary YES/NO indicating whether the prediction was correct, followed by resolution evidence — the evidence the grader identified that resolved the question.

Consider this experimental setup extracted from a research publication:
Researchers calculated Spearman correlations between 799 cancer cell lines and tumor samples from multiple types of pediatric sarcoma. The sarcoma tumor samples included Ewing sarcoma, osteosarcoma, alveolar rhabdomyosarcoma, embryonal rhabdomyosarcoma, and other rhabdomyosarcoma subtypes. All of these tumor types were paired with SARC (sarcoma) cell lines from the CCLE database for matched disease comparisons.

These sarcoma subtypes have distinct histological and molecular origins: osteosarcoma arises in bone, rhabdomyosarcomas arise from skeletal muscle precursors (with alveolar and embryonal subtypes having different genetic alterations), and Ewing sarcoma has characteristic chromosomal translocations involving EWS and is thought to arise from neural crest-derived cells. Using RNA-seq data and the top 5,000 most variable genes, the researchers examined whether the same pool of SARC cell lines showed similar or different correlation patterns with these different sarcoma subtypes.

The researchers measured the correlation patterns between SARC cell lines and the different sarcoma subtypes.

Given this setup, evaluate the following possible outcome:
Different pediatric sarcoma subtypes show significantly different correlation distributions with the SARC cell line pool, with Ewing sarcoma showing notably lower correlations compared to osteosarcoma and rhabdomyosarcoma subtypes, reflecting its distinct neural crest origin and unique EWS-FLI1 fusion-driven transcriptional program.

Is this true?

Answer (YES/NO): NO